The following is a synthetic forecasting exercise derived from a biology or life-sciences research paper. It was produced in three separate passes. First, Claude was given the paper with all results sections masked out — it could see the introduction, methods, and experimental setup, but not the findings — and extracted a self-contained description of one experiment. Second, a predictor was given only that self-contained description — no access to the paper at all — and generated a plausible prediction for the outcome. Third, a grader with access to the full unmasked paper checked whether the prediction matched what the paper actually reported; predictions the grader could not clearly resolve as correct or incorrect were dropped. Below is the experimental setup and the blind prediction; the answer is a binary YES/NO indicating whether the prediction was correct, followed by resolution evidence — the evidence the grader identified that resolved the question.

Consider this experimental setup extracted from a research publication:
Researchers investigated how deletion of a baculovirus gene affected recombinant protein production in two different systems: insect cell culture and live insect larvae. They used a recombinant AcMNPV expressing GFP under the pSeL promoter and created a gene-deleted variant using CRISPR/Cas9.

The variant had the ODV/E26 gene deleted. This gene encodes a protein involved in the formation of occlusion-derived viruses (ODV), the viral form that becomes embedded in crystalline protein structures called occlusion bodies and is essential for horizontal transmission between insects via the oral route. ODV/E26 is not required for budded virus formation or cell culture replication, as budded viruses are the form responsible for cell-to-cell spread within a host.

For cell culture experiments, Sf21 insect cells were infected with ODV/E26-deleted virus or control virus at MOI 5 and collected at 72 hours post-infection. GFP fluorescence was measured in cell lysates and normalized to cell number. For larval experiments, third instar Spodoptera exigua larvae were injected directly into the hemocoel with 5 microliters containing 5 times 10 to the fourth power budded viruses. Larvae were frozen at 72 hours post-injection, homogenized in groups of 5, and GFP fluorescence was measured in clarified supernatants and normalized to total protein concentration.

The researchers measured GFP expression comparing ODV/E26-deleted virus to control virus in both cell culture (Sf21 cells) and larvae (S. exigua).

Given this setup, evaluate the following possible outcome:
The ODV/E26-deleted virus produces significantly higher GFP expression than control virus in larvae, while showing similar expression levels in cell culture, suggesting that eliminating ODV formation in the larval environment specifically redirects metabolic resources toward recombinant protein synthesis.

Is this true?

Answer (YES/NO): YES